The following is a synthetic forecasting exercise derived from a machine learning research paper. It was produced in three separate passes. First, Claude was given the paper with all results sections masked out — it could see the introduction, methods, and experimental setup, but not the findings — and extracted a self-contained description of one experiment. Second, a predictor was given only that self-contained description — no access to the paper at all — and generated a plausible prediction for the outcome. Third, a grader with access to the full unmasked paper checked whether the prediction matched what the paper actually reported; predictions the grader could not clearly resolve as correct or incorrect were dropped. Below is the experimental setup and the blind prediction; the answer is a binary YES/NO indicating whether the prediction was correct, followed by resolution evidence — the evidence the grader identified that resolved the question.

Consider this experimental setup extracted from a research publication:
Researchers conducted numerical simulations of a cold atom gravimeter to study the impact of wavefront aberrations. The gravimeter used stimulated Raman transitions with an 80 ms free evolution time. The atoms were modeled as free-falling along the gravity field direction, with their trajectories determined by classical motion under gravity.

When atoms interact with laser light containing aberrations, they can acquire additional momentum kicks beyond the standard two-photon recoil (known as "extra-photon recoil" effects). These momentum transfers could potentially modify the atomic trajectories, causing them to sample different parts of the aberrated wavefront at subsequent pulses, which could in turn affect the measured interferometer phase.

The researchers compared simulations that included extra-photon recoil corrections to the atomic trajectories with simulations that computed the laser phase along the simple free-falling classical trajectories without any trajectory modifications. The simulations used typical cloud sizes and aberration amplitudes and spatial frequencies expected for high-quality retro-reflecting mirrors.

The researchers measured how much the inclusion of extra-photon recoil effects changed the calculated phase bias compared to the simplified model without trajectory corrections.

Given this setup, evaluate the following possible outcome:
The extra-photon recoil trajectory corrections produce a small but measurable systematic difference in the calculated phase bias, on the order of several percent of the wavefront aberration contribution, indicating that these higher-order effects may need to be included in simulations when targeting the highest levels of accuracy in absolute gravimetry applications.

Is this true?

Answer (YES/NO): NO